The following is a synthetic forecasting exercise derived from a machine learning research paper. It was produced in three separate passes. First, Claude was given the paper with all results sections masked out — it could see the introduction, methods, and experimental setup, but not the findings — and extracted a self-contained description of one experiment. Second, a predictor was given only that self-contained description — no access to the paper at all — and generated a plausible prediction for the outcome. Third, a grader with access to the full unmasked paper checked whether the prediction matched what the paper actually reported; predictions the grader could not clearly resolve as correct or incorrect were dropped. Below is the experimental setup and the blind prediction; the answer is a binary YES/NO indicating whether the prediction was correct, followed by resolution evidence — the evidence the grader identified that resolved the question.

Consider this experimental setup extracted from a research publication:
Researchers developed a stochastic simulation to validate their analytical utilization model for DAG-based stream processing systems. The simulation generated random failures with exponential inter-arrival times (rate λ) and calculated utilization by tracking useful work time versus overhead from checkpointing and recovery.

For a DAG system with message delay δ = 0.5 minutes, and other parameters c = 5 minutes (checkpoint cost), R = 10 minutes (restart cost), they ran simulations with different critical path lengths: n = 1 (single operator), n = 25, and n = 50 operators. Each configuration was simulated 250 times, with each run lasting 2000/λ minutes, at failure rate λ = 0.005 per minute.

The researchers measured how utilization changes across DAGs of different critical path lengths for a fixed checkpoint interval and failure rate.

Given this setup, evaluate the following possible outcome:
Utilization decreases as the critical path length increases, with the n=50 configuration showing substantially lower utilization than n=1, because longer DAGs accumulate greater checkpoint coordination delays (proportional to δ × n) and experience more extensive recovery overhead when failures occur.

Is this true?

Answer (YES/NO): YES